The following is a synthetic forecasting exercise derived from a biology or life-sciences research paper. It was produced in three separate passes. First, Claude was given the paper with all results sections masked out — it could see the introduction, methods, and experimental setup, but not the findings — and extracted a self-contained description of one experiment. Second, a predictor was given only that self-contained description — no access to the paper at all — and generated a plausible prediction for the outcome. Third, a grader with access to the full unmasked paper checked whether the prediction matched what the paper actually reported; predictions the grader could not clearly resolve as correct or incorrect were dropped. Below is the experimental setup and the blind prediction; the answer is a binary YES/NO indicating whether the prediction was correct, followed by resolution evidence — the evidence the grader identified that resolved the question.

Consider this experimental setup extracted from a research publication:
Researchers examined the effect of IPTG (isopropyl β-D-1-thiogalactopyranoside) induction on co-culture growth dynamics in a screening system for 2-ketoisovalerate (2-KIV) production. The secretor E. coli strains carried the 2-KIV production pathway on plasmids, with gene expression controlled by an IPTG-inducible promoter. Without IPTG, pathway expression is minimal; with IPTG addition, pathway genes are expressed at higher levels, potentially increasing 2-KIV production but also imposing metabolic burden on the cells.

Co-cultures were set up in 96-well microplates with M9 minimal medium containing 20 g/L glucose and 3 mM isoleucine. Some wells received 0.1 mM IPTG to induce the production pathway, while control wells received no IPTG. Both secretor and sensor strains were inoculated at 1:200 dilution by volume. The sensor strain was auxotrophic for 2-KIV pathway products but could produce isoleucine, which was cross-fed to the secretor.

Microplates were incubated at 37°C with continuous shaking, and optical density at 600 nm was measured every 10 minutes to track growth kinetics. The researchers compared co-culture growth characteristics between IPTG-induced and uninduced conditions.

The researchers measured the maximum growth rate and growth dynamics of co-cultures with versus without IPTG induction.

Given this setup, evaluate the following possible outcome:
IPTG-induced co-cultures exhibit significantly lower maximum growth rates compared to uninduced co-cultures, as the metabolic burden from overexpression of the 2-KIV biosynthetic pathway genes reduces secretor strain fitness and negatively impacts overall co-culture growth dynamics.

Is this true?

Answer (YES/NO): NO